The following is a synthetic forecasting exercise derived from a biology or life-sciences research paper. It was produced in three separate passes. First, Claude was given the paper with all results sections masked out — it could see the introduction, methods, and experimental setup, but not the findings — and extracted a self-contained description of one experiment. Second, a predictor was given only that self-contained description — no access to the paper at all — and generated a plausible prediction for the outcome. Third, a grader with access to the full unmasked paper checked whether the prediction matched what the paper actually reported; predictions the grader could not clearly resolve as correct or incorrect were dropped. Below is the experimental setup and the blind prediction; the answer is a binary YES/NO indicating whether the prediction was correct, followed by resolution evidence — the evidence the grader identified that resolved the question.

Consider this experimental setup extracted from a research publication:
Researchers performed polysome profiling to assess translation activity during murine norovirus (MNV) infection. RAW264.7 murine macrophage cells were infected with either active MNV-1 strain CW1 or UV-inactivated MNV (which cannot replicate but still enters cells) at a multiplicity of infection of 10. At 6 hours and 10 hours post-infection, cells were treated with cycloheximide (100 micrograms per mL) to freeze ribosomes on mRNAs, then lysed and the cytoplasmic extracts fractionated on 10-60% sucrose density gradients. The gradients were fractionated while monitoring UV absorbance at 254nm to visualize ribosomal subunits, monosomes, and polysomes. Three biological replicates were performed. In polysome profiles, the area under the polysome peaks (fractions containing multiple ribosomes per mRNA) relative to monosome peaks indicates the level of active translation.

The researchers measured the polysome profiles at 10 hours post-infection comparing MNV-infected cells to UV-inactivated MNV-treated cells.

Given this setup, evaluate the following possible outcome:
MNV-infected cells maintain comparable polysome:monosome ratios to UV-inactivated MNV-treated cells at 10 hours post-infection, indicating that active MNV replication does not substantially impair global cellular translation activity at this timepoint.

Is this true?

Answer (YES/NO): NO